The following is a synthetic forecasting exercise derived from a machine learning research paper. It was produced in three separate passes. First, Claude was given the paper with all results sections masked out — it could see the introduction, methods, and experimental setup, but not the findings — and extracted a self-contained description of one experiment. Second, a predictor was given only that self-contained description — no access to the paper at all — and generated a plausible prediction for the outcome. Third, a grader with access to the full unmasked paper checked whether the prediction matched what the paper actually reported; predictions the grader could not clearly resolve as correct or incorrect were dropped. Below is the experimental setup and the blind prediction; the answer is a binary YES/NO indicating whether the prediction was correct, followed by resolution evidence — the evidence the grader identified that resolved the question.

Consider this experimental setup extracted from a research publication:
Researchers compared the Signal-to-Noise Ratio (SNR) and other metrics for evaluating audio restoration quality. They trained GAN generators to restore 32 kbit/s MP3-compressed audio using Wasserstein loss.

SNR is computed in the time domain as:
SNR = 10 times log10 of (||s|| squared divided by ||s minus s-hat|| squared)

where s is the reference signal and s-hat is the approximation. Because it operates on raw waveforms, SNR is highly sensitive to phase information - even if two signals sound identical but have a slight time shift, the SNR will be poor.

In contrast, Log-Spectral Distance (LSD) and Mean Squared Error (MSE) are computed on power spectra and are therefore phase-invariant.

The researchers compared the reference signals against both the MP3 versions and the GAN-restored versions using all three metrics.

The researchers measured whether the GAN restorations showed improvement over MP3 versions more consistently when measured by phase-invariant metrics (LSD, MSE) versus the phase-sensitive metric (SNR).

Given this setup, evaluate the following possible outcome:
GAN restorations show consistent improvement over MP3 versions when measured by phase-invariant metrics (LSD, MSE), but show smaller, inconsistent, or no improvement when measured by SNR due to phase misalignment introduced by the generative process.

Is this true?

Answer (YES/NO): NO